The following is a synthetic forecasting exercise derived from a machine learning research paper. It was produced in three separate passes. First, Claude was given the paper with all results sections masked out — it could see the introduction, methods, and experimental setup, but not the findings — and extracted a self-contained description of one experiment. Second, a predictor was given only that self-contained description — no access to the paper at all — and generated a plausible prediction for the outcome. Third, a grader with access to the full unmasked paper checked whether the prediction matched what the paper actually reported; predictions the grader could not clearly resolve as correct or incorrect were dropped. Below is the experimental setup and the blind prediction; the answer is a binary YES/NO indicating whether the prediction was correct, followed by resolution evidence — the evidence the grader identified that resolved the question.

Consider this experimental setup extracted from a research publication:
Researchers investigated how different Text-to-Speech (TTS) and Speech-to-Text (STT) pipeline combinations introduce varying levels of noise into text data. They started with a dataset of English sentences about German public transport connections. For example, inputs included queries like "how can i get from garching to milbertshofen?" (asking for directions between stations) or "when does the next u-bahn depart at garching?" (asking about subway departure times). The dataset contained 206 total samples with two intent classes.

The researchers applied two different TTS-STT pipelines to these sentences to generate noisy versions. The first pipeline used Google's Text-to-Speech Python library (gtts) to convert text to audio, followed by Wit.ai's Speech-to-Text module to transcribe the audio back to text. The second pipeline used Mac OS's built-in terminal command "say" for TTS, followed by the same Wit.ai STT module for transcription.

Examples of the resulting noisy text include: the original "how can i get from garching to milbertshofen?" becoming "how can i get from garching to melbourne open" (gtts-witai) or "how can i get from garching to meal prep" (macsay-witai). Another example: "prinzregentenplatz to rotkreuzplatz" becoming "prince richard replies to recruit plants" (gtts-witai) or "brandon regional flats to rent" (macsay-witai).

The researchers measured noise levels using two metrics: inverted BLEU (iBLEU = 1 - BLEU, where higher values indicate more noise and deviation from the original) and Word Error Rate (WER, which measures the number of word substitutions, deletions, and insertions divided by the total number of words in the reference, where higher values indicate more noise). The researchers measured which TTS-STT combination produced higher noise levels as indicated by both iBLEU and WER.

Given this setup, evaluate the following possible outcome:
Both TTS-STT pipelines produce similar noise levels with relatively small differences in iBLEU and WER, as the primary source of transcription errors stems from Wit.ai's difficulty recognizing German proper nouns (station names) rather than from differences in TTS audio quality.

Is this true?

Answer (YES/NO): NO